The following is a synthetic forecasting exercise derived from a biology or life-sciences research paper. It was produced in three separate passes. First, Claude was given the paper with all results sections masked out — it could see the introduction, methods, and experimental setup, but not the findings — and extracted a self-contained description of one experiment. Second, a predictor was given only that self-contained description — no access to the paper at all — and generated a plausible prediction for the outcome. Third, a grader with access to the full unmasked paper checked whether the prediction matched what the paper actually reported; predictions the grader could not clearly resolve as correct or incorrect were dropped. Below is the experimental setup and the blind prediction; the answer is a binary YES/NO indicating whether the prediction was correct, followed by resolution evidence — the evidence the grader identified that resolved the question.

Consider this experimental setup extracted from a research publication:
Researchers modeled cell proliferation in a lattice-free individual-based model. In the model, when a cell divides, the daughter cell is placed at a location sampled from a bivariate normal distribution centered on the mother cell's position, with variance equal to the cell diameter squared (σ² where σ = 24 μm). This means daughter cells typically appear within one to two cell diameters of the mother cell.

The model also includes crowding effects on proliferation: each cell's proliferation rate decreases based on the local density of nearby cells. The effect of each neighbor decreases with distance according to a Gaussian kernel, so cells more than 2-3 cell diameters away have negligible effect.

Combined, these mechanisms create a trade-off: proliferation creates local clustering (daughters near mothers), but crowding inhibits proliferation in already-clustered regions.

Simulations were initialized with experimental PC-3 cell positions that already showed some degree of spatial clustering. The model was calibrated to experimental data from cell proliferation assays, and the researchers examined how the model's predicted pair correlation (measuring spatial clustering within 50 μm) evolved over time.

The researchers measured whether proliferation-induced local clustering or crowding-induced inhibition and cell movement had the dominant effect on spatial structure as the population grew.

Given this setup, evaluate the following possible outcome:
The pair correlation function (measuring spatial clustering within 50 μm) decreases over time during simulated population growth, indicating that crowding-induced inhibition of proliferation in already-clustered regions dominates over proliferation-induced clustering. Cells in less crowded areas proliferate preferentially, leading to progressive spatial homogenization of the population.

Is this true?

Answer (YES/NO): YES